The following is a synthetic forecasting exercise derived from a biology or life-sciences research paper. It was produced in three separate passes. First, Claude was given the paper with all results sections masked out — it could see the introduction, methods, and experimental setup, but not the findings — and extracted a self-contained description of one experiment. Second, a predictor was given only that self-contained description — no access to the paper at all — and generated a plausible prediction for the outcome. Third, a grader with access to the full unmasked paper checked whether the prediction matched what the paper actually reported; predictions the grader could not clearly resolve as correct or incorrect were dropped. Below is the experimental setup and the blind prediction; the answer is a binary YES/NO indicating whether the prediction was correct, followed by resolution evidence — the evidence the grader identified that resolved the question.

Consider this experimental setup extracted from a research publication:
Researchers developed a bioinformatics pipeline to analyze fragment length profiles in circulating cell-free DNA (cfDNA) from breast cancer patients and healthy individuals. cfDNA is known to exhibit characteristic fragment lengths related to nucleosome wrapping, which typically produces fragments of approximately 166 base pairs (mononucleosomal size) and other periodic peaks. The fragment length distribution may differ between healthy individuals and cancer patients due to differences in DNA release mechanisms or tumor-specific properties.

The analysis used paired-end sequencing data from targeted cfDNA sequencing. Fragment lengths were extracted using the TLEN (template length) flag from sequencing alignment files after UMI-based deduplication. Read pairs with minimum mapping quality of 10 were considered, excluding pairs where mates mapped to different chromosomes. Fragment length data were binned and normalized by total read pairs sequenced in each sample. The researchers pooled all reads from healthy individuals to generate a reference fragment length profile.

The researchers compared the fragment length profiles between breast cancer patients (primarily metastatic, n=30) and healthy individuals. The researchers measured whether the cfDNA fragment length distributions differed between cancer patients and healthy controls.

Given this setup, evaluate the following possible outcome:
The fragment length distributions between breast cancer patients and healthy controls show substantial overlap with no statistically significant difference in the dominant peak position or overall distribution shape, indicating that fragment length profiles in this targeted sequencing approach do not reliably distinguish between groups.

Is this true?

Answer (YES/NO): NO